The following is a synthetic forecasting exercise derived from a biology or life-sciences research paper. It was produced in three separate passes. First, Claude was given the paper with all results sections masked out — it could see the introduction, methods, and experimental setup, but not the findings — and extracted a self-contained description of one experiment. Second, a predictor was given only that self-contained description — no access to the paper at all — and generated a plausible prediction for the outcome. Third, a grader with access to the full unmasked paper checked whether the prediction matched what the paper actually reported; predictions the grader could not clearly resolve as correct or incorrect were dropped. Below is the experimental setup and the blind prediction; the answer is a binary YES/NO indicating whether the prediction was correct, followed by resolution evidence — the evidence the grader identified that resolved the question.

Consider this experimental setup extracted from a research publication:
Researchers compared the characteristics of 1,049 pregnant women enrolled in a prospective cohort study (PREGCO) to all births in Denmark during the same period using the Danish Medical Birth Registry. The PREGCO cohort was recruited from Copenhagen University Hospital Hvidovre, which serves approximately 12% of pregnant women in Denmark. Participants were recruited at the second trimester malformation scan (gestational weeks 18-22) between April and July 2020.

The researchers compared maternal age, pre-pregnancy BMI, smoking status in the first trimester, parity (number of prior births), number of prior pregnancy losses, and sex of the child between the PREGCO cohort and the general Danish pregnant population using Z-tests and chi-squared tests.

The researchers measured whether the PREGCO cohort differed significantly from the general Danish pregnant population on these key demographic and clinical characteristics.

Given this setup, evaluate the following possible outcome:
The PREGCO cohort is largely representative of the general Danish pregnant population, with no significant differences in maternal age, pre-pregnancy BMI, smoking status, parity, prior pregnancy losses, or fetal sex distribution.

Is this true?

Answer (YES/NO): NO